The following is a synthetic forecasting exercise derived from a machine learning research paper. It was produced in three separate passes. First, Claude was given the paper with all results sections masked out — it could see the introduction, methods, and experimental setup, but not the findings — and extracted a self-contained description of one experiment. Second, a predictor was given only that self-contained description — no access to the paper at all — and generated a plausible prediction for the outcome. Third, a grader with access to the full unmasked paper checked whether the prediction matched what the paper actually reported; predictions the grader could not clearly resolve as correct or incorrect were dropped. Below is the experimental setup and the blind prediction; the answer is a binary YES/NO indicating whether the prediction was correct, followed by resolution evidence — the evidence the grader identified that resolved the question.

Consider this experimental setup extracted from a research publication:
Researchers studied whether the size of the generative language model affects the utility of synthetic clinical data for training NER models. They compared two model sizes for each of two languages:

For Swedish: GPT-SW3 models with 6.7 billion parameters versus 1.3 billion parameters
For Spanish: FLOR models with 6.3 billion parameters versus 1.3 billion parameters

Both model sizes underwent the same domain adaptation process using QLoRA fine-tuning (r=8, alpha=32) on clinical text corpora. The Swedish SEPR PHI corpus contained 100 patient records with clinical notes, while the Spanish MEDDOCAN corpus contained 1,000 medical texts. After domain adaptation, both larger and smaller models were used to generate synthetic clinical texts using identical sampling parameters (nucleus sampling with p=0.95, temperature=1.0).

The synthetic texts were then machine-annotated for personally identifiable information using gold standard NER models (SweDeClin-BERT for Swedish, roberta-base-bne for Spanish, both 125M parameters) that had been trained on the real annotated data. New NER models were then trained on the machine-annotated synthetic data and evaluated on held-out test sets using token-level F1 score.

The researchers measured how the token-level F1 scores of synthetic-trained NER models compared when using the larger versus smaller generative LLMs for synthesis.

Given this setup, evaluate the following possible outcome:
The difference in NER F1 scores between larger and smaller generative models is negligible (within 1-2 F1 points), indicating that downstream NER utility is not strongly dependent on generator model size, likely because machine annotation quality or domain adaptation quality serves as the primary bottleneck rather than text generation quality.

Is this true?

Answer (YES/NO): YES